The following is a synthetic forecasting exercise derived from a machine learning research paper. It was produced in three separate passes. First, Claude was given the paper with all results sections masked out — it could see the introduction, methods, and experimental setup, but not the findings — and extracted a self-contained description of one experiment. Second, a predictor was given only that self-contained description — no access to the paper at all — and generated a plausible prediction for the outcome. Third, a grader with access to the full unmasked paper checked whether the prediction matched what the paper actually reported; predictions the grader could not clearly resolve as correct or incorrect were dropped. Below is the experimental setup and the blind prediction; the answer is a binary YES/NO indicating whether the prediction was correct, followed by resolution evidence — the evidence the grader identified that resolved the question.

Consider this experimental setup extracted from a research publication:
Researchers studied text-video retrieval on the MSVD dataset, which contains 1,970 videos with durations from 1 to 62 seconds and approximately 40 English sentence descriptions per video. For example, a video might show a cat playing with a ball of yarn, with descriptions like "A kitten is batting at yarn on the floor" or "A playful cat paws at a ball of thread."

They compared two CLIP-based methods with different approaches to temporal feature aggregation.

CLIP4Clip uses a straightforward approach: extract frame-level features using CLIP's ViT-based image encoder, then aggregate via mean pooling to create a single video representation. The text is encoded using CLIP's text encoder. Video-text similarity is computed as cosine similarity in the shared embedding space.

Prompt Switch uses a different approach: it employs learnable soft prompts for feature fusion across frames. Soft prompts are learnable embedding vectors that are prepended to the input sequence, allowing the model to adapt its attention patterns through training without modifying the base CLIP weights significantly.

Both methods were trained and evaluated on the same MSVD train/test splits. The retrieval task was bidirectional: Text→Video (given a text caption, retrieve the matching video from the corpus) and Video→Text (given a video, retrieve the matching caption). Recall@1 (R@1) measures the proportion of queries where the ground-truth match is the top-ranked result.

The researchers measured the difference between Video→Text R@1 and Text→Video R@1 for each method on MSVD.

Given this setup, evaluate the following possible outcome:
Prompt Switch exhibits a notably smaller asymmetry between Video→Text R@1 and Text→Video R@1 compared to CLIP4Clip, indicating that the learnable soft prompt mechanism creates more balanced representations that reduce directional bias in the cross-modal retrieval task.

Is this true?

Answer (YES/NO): NO